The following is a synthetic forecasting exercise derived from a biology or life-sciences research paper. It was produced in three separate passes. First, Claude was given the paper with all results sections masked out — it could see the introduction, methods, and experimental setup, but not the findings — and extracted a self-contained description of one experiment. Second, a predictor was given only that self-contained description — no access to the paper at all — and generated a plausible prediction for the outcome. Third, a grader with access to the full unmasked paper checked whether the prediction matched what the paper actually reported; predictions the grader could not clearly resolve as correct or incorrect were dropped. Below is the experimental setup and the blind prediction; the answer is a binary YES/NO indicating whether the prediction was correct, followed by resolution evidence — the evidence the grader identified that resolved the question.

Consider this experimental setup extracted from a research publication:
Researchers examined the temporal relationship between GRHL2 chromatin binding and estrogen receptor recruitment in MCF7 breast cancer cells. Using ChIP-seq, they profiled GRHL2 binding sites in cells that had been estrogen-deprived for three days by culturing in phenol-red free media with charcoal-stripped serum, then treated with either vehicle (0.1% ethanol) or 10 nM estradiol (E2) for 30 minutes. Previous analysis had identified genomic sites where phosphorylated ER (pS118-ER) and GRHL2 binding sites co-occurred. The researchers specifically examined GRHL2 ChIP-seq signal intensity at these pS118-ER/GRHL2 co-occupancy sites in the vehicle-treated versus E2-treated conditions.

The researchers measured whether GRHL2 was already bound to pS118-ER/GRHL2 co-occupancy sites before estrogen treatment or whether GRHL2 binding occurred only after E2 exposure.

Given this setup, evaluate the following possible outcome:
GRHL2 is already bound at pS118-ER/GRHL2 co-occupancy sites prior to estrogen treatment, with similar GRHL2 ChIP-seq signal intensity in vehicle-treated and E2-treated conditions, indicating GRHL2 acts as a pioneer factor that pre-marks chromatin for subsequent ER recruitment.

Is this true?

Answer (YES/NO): YES